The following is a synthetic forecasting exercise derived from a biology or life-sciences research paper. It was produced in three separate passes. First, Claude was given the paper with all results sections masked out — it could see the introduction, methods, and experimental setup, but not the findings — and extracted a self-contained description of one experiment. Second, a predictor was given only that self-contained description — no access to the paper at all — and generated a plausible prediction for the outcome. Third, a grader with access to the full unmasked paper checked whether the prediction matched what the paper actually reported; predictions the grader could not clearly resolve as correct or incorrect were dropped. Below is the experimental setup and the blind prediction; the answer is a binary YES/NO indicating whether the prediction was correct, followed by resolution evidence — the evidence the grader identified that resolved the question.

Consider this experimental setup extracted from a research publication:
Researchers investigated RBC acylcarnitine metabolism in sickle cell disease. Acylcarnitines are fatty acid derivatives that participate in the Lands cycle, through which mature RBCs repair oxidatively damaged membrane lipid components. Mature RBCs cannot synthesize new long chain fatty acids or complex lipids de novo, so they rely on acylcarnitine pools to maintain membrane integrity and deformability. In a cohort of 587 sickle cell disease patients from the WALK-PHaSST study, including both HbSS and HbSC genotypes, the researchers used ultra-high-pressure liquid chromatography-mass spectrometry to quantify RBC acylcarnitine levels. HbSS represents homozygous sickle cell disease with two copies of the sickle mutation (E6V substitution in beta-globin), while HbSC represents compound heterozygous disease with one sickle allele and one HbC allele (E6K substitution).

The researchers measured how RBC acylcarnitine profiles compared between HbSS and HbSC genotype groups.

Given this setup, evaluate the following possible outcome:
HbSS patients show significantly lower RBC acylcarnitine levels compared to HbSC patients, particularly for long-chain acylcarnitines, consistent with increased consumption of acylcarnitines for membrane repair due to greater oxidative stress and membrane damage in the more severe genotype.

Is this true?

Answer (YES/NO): NO